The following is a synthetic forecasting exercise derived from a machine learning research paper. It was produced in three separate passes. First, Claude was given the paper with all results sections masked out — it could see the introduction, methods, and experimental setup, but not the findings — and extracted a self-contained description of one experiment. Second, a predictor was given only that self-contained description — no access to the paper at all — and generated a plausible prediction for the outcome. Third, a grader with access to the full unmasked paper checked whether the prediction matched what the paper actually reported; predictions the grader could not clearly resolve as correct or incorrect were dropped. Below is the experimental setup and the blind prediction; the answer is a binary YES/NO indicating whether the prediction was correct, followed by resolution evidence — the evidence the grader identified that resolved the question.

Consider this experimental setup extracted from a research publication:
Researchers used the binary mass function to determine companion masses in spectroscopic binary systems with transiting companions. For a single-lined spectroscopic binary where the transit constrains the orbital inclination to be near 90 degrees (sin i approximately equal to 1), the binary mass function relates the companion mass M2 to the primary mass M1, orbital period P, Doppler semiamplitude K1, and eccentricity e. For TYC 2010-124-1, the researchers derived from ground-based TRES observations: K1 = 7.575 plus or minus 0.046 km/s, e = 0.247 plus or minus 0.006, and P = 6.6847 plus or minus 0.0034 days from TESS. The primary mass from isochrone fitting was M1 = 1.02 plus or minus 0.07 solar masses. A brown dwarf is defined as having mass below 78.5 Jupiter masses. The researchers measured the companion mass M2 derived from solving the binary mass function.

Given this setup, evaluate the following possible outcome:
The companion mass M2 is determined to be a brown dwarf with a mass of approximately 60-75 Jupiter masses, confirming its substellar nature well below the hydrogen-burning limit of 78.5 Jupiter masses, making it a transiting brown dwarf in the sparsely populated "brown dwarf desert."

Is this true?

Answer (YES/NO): YES